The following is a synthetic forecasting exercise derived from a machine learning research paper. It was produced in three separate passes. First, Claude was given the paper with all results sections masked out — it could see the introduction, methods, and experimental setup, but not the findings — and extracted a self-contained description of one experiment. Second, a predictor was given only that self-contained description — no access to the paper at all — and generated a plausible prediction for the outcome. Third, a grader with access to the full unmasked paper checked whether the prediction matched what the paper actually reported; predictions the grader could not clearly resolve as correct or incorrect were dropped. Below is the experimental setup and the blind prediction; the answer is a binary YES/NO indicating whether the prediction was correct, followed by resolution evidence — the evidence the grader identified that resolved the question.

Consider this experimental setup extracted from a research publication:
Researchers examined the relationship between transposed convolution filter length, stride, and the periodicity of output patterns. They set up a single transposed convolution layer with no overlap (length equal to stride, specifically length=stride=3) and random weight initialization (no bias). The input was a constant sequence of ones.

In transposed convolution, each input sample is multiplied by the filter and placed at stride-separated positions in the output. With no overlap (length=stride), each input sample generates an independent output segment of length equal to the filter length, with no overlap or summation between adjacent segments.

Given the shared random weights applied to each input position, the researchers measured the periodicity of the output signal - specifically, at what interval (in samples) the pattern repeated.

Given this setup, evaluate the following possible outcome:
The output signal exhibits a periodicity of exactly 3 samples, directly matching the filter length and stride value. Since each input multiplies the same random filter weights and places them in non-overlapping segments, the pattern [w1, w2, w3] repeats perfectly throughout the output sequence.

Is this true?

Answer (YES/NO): YES